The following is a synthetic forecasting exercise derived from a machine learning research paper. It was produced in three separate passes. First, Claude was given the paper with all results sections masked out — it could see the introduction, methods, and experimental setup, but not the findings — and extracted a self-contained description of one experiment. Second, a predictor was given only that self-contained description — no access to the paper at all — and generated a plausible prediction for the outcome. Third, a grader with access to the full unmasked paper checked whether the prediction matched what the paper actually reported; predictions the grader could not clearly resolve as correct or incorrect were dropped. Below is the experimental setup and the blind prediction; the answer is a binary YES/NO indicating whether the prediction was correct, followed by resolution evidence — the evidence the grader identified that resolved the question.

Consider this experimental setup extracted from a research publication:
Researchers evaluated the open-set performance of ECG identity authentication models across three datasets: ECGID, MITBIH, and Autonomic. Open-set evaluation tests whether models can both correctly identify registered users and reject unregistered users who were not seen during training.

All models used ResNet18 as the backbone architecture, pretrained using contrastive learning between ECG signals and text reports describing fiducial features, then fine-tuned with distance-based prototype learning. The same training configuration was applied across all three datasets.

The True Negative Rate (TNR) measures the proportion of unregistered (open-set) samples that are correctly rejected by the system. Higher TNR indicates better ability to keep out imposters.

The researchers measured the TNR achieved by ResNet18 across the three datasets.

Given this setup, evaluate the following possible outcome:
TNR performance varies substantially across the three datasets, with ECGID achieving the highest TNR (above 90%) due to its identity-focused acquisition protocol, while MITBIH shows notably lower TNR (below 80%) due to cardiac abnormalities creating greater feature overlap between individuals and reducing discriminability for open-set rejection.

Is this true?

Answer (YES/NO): NO